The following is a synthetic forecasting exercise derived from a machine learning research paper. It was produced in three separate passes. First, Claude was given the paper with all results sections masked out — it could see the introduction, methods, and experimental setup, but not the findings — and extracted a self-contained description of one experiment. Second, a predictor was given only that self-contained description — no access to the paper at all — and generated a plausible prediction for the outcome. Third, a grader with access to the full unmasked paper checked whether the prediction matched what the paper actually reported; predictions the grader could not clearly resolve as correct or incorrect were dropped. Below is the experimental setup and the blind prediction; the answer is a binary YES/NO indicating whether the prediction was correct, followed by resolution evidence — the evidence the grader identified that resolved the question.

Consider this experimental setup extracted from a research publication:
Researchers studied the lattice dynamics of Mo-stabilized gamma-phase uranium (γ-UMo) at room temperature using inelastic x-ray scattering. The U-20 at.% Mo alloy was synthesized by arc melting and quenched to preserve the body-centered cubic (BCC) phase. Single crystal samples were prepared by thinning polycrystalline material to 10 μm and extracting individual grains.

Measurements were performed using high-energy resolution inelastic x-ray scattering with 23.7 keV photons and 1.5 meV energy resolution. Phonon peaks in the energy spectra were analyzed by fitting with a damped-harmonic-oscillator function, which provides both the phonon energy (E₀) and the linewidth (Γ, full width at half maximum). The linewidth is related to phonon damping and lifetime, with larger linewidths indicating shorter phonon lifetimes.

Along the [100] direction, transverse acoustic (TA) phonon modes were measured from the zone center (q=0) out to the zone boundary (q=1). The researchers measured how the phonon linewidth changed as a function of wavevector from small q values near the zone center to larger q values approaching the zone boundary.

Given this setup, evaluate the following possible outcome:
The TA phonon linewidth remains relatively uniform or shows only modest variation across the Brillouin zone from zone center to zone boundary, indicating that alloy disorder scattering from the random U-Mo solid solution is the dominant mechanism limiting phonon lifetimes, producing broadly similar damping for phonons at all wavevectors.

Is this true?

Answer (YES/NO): NO